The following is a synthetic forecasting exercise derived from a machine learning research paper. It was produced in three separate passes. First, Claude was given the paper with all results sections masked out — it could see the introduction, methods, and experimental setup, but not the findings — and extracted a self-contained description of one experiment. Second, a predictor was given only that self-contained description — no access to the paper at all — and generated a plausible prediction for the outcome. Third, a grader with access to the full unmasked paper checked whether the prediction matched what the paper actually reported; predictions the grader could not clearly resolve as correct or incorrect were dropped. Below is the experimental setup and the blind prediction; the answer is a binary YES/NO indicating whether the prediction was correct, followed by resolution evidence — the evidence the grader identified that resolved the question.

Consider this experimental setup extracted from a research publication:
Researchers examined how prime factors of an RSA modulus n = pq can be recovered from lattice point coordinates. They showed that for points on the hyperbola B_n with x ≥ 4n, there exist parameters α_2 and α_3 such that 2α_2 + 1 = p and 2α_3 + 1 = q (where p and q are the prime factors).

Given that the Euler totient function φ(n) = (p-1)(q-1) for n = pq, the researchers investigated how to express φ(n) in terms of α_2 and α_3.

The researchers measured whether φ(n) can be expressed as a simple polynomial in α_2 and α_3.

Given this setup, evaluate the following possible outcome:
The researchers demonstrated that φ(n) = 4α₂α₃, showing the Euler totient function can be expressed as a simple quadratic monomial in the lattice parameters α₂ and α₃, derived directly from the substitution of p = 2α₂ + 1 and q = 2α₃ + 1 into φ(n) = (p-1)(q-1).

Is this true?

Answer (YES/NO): YES